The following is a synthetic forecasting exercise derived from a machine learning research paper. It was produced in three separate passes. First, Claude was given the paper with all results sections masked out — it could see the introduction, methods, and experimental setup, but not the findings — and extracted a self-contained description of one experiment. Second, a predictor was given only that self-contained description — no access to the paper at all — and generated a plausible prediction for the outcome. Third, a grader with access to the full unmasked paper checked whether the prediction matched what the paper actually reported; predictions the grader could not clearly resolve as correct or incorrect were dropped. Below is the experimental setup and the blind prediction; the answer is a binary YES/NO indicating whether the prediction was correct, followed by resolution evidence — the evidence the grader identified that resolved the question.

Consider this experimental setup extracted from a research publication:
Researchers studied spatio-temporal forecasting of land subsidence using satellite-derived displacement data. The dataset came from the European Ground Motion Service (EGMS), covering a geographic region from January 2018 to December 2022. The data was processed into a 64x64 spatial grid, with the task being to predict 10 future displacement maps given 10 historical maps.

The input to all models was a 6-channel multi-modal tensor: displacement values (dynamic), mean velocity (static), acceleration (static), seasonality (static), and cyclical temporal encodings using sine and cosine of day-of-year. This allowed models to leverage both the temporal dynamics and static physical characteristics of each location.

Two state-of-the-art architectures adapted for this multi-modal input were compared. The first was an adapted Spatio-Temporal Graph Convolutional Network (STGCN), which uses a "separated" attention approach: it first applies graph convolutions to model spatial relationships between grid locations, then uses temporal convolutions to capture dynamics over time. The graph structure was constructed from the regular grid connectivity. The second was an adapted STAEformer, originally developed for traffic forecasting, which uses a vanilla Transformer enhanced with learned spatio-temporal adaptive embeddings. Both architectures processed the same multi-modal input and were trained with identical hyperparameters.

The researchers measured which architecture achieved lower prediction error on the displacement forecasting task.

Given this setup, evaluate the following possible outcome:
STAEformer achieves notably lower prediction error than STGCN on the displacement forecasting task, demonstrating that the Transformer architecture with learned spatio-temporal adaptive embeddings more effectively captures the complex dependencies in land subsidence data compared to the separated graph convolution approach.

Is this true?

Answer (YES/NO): NO